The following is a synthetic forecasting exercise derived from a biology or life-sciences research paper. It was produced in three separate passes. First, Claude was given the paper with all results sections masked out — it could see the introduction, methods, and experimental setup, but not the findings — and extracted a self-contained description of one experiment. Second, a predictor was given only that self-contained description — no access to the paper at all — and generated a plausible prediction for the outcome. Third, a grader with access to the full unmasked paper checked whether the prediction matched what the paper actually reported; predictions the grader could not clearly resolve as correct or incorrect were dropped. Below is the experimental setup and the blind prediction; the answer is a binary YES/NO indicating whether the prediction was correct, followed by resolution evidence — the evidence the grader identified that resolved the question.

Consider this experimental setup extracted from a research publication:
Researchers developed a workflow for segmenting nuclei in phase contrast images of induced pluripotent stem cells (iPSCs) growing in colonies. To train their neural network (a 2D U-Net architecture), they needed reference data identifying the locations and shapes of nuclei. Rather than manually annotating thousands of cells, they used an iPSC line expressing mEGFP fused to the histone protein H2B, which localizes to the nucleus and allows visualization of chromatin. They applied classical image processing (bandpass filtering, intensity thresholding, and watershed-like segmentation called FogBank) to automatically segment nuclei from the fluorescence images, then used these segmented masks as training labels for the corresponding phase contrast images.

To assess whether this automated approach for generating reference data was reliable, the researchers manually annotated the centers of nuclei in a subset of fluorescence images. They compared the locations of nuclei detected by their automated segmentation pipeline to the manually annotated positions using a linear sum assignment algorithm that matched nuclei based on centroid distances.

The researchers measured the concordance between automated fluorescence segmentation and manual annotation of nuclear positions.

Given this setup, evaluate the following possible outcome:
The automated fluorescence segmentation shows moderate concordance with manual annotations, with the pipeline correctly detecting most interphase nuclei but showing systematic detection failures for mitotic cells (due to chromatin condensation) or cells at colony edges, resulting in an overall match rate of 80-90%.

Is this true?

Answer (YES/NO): NO